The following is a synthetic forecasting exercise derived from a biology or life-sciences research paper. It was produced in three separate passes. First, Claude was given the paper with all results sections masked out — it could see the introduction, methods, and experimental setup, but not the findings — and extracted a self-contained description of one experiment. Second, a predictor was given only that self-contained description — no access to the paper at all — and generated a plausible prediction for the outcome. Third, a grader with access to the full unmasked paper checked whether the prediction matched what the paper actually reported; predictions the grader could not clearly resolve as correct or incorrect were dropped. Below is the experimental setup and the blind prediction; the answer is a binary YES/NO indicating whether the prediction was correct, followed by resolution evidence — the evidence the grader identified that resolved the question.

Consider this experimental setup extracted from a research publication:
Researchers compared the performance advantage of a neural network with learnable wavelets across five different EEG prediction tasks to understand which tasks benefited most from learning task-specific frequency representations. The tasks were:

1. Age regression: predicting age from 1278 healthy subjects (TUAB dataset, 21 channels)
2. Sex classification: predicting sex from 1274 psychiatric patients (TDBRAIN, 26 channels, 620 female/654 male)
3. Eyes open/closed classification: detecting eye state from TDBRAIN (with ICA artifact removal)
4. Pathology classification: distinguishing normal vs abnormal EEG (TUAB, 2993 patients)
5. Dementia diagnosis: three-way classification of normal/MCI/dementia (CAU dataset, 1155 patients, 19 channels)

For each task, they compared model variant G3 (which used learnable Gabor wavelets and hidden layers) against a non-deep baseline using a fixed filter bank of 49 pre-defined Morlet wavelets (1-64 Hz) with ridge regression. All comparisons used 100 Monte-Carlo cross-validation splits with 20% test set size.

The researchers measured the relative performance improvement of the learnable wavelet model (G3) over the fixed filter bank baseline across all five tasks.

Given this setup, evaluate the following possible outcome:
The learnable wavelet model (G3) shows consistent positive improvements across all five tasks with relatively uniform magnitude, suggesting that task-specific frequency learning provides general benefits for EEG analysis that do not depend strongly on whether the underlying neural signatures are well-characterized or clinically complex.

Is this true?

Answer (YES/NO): NO